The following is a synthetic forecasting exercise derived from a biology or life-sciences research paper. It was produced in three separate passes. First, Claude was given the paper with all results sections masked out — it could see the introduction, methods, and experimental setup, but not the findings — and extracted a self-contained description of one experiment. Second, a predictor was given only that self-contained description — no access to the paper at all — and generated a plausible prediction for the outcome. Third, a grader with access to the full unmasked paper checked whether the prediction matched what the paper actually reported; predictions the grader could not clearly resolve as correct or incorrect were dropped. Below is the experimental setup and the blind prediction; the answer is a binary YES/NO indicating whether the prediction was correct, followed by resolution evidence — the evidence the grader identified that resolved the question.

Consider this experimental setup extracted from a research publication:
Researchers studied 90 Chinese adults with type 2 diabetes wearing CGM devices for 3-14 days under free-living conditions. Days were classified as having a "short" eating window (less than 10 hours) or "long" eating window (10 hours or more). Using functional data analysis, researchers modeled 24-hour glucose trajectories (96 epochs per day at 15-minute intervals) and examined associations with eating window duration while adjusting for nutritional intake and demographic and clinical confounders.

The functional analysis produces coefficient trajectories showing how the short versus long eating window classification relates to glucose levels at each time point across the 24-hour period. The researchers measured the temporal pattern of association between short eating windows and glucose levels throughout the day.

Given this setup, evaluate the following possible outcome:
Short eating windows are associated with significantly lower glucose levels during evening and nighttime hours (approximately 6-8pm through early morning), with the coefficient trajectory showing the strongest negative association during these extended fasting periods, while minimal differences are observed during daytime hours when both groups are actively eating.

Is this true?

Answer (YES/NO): NO